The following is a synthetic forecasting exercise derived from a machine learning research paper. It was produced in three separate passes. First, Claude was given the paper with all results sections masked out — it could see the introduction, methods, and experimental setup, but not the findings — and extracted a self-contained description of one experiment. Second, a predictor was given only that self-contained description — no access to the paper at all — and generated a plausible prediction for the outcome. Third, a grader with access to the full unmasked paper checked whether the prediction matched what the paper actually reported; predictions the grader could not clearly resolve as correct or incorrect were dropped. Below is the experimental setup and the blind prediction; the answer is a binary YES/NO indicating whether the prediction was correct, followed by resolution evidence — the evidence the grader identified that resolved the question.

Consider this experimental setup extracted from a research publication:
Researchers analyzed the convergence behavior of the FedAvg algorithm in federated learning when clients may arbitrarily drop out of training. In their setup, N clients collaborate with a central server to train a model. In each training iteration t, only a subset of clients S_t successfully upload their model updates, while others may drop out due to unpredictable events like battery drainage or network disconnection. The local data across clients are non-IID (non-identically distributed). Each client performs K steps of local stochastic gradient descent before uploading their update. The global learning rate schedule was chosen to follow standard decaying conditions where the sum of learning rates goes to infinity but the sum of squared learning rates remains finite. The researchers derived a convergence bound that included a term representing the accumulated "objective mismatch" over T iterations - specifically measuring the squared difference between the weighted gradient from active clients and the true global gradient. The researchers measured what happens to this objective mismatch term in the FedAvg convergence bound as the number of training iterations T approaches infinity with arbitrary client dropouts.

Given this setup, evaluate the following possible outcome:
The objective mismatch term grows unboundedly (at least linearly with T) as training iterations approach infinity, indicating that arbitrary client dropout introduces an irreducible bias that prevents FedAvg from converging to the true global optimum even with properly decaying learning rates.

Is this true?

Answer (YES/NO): NO